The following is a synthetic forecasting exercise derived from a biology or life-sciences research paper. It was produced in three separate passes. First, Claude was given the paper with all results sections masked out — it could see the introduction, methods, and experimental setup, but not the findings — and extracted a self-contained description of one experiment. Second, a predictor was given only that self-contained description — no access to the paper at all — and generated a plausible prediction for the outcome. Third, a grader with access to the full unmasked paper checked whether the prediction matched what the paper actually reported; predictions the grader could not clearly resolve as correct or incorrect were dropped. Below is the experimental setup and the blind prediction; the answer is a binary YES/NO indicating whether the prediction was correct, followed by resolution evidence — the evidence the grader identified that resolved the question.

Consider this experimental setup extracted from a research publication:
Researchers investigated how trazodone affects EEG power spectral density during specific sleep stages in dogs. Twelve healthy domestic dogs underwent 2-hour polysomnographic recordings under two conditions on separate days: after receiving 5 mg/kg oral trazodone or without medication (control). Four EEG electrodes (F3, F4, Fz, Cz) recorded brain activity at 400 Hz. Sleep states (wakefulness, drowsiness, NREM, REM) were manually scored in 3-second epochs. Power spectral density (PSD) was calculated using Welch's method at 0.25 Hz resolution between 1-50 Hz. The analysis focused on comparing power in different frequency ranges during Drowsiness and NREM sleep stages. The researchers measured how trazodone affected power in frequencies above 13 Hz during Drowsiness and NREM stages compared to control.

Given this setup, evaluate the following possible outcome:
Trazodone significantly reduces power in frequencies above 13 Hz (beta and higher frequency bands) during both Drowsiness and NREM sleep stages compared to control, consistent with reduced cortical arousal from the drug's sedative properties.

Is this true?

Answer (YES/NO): NO